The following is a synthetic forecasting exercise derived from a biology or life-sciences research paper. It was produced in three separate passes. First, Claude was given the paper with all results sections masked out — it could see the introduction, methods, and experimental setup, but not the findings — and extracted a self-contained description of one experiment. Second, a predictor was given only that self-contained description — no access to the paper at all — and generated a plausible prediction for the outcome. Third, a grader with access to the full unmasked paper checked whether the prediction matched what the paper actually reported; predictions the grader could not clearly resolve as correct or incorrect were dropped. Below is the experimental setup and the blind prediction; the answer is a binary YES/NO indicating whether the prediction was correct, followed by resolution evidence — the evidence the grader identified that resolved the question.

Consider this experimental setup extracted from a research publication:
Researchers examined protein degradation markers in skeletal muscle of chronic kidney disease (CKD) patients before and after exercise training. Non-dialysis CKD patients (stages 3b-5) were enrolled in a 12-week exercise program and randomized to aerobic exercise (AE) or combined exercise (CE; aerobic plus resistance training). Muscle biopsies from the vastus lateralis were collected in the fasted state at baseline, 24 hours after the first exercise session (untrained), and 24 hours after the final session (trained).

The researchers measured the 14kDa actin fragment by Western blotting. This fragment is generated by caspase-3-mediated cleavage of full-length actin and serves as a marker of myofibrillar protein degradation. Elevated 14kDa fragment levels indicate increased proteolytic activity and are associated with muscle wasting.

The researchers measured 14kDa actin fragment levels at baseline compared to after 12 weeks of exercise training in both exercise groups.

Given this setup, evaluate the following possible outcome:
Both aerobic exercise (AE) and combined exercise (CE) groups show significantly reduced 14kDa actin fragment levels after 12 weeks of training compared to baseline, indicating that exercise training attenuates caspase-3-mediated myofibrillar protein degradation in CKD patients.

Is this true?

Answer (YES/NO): NO